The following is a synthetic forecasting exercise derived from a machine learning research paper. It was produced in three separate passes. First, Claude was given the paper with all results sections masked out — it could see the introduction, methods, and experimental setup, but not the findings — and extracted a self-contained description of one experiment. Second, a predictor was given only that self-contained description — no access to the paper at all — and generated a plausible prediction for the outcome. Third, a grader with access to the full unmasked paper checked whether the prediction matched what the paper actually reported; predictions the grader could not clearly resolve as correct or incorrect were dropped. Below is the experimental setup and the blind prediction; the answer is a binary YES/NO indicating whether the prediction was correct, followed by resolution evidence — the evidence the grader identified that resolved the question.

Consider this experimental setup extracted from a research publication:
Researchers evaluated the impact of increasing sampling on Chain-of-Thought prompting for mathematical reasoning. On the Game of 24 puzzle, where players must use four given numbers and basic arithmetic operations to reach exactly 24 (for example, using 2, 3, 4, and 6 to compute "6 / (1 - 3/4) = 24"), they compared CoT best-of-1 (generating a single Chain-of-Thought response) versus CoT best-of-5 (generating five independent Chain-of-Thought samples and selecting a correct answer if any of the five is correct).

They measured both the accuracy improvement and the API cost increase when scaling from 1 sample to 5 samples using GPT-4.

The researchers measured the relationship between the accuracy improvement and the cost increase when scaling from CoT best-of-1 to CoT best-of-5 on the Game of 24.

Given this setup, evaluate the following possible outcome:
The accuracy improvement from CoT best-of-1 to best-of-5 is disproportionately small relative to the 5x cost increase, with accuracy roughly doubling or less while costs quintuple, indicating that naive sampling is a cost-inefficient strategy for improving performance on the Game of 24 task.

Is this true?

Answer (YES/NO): NO